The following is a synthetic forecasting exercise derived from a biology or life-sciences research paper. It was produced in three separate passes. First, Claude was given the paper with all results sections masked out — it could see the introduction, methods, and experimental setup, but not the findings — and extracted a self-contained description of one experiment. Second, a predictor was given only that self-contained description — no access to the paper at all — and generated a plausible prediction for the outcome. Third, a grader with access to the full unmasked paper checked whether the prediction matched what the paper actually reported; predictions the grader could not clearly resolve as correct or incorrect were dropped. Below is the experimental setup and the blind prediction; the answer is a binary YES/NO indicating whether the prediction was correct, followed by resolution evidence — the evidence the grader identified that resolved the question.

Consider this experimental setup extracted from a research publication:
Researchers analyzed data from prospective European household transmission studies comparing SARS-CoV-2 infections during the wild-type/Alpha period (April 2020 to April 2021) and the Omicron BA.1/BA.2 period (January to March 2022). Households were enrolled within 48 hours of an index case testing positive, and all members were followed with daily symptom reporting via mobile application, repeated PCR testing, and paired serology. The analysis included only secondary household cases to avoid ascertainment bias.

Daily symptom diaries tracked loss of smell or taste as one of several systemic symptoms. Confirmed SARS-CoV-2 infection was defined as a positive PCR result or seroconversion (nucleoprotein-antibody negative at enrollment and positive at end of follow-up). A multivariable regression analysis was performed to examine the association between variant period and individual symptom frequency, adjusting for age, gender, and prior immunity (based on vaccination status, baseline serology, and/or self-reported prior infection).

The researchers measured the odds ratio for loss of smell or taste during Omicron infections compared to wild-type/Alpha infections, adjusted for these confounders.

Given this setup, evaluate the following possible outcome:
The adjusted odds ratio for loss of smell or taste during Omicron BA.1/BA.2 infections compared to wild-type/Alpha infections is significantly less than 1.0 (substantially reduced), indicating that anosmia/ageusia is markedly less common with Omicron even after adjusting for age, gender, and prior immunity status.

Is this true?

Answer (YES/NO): YES